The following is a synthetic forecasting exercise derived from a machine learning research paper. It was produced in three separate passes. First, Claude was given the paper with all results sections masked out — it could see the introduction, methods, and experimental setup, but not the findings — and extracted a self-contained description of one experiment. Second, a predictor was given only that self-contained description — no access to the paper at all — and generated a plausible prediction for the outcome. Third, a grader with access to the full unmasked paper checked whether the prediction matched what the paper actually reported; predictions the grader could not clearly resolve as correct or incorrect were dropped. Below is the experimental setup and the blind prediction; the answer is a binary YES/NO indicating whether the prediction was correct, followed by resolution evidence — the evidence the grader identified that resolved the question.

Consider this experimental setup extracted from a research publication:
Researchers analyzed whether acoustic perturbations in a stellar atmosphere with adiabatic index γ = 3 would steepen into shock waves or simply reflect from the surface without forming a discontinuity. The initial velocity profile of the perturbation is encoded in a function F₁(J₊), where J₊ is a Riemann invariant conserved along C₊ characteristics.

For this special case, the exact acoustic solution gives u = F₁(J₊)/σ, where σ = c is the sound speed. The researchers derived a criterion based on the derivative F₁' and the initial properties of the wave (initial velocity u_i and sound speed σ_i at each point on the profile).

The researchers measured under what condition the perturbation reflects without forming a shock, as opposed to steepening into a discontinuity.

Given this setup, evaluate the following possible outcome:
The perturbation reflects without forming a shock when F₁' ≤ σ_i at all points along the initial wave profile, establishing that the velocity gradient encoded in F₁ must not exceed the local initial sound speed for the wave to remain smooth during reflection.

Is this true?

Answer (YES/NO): NO